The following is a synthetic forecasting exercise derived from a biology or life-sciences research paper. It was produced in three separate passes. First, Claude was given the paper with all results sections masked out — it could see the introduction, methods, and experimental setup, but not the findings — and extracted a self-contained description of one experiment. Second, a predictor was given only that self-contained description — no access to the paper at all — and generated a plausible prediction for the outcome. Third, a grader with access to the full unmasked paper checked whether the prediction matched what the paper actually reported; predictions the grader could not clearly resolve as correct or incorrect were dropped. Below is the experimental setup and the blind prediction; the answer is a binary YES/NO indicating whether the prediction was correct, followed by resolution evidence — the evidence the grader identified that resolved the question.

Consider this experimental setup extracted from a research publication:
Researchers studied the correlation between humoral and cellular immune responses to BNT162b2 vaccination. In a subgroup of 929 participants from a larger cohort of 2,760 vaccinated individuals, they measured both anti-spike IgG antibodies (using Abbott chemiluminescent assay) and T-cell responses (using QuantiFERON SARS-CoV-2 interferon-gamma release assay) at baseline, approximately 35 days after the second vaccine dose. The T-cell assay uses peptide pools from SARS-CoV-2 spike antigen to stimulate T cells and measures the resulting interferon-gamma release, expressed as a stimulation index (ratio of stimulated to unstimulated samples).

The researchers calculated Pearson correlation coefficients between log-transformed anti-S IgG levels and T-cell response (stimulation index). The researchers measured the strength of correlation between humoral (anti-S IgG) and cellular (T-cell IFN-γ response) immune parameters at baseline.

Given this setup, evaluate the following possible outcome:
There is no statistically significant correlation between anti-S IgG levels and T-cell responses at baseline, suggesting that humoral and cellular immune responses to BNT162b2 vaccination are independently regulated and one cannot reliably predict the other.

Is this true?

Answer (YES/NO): NO